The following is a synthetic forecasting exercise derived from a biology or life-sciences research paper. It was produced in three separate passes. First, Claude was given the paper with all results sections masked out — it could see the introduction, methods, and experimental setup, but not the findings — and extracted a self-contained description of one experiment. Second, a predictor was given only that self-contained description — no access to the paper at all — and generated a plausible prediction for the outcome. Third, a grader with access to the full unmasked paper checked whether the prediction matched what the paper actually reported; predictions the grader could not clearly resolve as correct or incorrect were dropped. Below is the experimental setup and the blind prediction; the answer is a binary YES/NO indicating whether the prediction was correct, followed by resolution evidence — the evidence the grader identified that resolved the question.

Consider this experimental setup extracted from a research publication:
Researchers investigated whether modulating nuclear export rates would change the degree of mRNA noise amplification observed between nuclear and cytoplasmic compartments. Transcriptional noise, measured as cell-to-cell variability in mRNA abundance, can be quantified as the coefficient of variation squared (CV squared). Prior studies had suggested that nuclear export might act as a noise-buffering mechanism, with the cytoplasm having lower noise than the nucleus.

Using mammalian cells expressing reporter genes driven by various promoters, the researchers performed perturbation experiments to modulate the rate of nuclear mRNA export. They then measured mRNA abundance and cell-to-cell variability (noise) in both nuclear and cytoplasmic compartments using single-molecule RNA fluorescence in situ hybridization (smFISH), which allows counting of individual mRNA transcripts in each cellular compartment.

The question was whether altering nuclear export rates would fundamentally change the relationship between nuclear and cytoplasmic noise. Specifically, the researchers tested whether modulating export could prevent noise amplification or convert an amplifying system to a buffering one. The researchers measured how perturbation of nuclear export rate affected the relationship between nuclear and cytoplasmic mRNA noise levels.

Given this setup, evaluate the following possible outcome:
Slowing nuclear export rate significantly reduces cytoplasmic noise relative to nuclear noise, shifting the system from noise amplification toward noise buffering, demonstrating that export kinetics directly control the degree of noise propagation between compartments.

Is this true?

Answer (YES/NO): NO